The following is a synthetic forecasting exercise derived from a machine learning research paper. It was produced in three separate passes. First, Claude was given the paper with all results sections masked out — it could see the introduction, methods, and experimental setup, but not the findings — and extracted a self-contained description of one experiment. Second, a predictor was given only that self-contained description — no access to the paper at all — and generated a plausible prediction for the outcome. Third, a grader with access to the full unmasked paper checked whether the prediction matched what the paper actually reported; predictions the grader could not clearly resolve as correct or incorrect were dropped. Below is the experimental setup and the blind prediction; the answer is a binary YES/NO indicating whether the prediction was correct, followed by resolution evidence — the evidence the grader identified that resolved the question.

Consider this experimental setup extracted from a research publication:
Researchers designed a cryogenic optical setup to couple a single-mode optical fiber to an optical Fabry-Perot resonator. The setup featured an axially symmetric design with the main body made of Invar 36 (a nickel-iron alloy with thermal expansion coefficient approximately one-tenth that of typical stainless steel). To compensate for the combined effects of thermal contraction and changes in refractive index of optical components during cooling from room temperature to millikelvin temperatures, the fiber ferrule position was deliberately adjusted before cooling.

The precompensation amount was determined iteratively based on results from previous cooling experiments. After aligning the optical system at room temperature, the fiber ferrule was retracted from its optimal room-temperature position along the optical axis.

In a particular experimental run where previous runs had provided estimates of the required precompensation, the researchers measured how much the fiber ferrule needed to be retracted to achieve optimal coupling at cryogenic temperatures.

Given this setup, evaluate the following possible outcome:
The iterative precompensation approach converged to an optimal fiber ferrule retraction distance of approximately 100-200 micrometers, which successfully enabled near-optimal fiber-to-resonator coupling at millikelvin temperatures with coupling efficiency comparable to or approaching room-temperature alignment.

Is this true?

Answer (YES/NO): NO